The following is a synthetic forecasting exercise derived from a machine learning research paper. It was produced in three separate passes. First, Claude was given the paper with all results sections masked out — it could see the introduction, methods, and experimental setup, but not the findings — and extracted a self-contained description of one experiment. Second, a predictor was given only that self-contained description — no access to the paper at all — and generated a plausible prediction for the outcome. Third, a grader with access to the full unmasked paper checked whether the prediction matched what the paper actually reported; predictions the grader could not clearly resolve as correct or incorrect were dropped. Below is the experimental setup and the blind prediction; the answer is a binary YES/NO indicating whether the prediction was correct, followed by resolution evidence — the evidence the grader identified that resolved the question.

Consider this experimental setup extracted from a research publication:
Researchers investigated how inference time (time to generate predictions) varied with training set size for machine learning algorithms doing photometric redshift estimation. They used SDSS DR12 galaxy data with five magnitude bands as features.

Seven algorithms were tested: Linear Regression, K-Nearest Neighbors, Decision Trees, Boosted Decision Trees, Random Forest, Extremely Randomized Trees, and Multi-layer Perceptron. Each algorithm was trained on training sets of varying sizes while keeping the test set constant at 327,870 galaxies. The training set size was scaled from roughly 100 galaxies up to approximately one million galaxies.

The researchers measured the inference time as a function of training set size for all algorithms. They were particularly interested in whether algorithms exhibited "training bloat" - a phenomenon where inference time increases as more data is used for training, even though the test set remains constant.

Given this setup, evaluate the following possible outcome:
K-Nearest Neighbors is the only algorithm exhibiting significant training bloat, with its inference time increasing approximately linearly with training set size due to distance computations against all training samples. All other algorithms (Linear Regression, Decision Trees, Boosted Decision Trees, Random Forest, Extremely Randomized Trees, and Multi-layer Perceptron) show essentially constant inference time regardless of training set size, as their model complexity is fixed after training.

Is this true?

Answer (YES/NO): NO